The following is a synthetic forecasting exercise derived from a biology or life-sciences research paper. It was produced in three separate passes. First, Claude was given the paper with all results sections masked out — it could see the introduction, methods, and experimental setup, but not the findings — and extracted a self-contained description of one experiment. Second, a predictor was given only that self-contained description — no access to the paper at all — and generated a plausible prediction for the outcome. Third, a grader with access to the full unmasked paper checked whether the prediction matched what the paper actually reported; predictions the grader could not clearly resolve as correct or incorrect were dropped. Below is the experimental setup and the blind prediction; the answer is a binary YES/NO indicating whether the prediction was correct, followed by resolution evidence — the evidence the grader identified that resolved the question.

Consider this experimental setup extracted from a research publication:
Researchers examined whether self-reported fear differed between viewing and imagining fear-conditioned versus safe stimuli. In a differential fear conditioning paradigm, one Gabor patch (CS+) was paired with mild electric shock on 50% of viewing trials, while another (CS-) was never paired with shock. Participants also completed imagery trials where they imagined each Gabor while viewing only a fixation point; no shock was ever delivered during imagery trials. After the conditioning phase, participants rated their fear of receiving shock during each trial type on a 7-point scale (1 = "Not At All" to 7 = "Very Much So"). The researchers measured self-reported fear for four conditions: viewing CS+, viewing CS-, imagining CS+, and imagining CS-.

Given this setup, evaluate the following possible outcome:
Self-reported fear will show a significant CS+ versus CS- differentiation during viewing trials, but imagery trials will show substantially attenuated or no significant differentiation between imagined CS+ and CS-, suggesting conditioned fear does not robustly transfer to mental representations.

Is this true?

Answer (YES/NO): NO